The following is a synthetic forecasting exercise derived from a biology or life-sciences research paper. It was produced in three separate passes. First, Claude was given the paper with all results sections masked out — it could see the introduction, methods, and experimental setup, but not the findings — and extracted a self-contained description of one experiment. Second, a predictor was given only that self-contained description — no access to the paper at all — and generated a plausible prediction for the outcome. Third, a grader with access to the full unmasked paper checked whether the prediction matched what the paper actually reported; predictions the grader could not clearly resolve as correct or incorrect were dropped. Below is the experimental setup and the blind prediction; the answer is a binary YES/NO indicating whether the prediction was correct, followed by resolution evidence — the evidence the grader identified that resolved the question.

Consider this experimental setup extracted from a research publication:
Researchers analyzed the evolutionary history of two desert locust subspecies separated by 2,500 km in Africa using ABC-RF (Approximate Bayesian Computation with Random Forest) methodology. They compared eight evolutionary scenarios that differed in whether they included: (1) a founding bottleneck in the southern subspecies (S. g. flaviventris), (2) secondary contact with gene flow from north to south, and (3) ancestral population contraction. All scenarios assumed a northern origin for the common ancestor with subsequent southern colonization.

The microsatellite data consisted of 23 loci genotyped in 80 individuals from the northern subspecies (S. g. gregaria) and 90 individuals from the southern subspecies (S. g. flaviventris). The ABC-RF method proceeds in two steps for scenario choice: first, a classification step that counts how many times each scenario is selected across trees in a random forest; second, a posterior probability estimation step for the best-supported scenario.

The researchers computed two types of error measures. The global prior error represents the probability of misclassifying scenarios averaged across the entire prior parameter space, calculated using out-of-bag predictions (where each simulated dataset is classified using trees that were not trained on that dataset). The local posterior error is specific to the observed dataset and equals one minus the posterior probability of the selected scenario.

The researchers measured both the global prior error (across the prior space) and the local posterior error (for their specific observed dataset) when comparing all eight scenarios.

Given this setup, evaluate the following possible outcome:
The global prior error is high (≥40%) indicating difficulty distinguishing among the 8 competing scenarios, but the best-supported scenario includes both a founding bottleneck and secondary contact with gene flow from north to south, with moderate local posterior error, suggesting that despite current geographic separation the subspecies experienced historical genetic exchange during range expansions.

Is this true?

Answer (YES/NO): NO